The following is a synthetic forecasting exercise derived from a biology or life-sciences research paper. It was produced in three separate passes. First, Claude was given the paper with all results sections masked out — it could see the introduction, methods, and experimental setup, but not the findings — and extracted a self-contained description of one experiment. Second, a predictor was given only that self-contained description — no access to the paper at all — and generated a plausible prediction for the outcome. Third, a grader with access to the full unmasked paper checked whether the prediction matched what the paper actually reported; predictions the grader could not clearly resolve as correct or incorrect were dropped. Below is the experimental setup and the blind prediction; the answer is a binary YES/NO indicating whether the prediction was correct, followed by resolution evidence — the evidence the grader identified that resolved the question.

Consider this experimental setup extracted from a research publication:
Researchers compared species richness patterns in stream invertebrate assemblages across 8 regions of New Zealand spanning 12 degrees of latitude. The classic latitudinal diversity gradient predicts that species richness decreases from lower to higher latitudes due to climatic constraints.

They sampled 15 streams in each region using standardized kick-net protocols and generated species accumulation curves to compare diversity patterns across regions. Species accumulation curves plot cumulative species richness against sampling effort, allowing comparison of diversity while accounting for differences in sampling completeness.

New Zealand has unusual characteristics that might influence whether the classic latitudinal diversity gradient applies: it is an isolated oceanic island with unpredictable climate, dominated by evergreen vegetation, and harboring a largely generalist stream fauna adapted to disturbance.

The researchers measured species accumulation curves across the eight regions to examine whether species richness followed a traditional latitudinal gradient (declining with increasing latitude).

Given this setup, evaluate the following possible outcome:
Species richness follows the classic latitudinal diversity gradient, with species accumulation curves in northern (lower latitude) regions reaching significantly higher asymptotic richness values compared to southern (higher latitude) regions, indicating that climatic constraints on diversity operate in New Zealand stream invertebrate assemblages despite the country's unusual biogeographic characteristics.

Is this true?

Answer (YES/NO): YES